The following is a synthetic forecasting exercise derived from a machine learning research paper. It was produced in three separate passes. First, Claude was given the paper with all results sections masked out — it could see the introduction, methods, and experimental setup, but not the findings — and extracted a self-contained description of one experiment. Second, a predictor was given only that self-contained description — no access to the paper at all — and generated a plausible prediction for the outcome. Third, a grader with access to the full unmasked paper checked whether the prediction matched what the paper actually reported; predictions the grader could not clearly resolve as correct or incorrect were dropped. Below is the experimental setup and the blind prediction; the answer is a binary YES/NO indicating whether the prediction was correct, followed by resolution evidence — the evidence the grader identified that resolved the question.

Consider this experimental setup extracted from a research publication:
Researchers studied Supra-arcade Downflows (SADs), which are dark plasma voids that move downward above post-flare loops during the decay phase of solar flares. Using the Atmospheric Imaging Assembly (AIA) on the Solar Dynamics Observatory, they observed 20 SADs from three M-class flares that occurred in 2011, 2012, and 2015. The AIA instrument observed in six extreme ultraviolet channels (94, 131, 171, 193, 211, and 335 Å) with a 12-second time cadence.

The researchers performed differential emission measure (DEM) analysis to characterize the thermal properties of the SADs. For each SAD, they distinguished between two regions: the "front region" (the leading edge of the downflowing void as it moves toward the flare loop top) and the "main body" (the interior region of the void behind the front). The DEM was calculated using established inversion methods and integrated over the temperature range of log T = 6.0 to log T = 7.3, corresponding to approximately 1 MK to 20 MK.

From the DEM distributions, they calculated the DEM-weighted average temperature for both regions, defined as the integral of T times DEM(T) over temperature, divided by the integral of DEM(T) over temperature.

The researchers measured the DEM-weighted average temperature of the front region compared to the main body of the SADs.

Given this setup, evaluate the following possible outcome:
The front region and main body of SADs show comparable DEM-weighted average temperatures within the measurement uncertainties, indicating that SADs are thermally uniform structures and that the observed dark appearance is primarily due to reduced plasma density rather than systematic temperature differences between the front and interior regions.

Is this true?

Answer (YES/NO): NO